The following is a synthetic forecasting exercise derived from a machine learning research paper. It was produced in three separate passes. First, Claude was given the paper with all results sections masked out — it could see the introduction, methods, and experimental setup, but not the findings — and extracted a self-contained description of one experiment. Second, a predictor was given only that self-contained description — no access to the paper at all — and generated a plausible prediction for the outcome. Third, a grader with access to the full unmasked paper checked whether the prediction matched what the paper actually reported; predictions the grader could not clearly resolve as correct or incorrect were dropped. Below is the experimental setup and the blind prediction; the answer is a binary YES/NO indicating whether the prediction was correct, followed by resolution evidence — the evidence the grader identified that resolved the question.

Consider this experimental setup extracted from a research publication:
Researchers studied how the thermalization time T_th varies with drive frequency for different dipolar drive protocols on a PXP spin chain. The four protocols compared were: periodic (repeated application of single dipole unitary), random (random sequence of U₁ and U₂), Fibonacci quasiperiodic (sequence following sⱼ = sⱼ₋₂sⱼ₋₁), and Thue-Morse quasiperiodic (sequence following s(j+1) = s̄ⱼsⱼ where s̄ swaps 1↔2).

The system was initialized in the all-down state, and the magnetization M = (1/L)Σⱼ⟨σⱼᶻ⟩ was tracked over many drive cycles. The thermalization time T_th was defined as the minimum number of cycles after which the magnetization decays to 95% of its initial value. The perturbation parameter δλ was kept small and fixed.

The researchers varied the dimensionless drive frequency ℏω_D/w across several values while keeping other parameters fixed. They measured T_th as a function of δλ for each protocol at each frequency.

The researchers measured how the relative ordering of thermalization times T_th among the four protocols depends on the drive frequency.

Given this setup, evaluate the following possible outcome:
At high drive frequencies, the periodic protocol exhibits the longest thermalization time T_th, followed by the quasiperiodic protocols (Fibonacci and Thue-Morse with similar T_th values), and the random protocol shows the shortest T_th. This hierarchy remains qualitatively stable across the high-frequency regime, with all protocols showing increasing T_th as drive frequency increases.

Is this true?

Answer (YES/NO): NO